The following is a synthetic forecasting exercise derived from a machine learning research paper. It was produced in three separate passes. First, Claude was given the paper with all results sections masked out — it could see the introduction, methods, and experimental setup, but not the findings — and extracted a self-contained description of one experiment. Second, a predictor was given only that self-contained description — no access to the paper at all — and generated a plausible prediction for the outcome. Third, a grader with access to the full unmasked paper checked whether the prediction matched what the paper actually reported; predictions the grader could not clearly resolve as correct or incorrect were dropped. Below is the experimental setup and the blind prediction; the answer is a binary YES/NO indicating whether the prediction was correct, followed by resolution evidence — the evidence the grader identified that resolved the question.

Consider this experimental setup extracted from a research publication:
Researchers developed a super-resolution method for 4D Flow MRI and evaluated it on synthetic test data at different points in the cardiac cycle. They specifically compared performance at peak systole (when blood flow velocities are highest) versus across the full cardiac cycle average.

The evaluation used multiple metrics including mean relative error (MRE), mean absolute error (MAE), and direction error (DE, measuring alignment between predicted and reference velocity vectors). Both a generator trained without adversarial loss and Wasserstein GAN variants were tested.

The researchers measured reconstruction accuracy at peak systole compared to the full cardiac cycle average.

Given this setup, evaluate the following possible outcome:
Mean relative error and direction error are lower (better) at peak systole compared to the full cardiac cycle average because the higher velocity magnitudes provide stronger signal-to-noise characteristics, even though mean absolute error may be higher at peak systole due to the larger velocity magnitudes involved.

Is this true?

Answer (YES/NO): YES